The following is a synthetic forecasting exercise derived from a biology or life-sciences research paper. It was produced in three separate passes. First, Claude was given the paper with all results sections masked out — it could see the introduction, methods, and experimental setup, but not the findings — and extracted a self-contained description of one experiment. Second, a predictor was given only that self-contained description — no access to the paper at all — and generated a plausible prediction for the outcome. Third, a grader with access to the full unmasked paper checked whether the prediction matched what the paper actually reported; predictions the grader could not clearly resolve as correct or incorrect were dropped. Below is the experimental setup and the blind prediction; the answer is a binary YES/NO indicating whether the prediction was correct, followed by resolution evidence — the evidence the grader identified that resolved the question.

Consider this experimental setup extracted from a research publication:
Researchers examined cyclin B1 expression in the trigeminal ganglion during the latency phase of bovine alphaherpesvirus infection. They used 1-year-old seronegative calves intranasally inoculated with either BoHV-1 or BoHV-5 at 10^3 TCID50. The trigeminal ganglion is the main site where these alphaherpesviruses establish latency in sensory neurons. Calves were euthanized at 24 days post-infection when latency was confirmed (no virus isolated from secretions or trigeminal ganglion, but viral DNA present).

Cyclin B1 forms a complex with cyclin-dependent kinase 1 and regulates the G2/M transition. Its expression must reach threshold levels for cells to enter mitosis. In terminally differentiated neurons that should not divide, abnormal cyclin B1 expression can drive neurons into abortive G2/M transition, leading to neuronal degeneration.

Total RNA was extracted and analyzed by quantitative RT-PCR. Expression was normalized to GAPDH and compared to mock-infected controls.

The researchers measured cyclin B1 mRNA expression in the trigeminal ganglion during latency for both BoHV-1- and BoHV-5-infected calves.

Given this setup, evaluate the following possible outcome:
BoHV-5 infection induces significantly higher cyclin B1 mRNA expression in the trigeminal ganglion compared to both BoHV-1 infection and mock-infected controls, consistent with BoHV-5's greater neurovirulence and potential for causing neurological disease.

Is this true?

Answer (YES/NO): NO